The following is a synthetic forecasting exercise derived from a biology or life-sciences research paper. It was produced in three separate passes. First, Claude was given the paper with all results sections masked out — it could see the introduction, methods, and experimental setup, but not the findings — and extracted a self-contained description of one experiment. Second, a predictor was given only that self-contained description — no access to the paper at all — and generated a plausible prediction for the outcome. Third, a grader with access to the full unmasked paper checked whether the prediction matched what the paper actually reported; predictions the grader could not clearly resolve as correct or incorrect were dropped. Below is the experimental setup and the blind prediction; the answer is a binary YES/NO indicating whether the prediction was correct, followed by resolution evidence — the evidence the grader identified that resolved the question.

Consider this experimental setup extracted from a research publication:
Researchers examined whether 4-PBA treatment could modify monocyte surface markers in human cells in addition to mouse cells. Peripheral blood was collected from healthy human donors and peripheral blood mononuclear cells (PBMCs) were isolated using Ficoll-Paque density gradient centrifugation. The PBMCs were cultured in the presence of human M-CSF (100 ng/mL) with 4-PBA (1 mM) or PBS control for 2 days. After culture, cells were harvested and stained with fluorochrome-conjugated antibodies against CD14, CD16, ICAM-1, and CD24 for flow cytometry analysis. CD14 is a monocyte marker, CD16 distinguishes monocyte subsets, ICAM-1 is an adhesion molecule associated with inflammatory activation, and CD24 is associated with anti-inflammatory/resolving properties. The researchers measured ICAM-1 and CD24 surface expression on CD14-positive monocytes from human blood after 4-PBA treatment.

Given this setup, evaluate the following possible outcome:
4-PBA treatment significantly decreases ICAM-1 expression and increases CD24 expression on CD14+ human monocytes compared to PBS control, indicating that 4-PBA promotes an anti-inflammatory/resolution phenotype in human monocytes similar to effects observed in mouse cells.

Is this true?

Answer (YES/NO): YES